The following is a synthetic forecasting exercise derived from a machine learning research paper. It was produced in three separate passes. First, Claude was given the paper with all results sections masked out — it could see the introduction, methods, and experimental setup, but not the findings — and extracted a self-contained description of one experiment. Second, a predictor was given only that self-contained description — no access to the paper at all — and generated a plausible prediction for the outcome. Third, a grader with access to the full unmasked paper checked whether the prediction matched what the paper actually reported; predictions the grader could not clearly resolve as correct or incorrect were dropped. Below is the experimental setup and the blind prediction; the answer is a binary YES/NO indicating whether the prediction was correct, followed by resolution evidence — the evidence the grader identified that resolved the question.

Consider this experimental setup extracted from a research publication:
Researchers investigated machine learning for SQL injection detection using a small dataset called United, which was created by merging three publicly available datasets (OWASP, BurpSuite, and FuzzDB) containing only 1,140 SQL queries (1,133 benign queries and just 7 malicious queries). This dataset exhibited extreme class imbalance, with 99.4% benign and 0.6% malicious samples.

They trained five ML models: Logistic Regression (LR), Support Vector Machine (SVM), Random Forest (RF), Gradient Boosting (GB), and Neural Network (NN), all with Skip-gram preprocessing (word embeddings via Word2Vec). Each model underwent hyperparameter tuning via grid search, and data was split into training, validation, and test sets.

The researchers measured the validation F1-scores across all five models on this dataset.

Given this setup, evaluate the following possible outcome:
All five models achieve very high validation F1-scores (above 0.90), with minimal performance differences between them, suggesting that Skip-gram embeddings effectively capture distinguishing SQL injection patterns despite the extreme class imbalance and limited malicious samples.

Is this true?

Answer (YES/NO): YES